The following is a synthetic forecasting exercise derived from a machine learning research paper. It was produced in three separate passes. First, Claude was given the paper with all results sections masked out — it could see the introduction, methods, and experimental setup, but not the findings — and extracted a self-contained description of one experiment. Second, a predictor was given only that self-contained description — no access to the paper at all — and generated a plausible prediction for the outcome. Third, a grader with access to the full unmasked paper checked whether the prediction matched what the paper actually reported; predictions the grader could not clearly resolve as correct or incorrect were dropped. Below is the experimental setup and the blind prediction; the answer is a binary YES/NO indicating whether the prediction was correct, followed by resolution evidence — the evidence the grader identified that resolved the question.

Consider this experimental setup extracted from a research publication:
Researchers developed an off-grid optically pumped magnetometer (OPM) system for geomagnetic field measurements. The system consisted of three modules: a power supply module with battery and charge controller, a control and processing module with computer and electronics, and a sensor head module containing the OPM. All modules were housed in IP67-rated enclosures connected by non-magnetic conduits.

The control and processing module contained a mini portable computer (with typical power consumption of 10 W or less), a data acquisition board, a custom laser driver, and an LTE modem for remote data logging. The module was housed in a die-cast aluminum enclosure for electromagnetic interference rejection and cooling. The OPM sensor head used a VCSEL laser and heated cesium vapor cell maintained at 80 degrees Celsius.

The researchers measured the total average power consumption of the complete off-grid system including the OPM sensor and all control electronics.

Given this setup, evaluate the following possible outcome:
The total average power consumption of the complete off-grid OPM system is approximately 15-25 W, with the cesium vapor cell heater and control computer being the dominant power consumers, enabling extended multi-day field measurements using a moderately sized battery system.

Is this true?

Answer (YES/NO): YES